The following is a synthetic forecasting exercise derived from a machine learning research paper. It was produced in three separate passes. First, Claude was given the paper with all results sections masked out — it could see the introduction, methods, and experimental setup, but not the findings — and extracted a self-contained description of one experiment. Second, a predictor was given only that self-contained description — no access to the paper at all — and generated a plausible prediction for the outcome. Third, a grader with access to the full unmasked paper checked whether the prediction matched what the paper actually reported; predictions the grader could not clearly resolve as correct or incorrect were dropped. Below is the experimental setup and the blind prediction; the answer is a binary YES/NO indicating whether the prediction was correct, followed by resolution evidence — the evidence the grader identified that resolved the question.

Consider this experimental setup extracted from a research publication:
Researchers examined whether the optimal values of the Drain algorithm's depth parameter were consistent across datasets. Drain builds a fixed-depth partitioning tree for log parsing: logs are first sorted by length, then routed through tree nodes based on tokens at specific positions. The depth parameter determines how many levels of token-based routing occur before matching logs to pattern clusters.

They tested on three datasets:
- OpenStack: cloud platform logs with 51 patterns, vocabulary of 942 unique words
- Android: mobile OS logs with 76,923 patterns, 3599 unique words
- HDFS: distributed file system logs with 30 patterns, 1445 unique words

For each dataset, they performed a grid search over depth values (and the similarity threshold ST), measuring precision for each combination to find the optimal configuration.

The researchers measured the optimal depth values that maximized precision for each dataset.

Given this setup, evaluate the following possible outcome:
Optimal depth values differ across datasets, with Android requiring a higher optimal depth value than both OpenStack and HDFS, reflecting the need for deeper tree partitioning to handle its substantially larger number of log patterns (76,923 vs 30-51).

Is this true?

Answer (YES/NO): NO